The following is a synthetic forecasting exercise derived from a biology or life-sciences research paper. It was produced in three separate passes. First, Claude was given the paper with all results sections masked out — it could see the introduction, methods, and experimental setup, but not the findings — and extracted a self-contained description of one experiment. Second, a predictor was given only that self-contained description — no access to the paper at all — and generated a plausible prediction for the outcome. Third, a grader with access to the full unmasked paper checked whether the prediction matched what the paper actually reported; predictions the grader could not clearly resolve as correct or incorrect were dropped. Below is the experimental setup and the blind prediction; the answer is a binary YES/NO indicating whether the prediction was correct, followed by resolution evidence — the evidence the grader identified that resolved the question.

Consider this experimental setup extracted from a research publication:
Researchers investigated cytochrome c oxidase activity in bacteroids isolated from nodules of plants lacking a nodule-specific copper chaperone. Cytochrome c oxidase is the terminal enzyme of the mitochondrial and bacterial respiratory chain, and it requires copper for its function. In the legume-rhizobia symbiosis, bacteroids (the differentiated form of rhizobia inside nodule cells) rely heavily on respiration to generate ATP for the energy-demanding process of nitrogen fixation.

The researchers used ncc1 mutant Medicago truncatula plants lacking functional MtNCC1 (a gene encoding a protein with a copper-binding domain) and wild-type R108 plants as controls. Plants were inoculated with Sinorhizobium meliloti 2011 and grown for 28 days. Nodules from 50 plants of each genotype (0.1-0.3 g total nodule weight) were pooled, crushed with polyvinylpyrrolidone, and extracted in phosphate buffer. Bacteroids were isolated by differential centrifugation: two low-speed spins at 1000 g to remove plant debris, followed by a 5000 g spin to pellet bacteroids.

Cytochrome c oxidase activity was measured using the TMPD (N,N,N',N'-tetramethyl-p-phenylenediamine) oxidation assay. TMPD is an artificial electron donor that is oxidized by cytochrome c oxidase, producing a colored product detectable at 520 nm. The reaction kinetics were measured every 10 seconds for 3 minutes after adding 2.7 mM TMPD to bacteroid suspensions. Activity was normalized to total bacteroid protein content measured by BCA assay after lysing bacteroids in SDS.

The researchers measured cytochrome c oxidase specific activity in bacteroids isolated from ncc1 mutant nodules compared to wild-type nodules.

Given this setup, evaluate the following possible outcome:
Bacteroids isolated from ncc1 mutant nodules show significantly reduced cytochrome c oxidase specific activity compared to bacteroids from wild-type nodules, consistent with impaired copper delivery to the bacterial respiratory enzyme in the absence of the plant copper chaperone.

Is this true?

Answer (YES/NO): YES